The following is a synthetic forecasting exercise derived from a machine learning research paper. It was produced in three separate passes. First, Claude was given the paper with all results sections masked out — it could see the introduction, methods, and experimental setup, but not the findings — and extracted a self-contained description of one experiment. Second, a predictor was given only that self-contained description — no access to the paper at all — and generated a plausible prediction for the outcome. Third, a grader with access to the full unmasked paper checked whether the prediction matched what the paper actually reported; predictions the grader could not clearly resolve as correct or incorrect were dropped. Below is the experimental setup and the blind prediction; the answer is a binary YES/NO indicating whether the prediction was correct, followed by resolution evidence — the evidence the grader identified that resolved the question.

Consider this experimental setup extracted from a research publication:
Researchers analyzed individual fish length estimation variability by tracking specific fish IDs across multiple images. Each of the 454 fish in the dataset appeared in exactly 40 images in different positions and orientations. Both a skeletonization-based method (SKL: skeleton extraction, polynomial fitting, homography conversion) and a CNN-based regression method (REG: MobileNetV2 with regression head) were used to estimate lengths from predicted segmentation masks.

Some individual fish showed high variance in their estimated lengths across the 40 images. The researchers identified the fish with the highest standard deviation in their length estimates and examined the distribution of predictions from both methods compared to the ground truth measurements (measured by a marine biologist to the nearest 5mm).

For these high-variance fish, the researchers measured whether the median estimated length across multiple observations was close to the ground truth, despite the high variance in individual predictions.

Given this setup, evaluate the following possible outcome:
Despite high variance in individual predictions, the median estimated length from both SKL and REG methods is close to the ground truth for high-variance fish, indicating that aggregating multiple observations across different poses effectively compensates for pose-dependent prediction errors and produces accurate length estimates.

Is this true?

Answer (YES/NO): YES